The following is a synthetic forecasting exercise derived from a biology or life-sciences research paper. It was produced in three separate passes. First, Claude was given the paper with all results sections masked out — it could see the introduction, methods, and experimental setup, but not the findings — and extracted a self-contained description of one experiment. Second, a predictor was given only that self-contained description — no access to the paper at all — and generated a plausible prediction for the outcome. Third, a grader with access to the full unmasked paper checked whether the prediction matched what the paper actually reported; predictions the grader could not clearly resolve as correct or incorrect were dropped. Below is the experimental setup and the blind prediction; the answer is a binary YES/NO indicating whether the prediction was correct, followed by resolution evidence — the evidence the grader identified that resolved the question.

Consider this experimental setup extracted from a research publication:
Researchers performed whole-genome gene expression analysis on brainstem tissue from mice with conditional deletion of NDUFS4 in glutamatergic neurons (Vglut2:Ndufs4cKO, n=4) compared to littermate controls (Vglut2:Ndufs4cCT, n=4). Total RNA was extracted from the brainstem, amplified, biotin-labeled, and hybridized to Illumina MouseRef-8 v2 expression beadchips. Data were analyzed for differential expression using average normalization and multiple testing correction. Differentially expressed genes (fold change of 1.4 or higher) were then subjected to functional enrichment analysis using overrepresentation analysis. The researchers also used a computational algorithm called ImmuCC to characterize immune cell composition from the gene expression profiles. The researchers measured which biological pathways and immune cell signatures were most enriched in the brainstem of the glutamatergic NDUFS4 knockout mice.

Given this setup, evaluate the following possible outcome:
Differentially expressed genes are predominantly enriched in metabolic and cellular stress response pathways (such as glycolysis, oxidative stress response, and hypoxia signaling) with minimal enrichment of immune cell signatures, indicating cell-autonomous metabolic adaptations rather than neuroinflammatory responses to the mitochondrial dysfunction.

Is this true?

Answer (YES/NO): NO